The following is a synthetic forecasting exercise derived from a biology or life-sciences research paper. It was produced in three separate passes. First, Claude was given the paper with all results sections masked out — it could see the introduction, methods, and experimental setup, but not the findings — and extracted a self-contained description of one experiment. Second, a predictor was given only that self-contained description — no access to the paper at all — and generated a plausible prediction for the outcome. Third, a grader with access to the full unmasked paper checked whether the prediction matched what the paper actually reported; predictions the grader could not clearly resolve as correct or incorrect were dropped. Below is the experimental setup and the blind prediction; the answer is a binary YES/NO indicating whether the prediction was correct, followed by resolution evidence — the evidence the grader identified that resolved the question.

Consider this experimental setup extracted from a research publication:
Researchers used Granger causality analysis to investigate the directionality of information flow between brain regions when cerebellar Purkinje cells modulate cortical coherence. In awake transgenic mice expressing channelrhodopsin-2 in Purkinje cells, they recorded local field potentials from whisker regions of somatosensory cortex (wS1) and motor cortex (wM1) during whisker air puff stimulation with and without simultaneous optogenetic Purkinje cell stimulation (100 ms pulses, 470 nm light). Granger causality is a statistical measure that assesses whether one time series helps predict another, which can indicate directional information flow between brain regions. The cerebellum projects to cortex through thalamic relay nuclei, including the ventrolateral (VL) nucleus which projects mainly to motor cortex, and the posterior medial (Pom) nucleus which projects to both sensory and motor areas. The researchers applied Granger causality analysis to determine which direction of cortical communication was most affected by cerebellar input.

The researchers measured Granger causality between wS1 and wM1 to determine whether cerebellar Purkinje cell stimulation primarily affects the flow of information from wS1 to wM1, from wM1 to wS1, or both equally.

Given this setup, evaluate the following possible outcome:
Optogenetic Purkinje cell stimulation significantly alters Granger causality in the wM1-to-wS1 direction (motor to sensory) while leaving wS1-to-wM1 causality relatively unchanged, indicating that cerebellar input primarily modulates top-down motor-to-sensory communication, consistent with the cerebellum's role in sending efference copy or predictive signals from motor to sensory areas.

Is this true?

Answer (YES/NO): NO